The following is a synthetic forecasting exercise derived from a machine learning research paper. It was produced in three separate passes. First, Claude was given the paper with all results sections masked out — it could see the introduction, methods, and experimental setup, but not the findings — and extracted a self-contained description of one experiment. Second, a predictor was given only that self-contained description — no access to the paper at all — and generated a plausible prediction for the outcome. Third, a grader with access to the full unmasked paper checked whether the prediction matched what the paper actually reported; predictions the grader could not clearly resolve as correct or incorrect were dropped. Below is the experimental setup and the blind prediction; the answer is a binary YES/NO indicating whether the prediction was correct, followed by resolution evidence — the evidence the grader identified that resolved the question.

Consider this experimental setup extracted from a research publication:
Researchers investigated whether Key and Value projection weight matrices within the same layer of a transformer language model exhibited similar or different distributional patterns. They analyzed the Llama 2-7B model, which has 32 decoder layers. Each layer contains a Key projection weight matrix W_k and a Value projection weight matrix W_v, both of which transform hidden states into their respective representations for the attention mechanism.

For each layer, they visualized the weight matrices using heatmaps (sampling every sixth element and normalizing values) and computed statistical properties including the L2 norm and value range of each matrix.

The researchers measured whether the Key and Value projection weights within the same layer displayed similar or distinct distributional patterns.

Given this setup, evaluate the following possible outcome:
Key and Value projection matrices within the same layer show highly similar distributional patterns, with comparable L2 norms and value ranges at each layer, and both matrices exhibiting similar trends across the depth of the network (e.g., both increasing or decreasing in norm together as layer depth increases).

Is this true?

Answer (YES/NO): NO